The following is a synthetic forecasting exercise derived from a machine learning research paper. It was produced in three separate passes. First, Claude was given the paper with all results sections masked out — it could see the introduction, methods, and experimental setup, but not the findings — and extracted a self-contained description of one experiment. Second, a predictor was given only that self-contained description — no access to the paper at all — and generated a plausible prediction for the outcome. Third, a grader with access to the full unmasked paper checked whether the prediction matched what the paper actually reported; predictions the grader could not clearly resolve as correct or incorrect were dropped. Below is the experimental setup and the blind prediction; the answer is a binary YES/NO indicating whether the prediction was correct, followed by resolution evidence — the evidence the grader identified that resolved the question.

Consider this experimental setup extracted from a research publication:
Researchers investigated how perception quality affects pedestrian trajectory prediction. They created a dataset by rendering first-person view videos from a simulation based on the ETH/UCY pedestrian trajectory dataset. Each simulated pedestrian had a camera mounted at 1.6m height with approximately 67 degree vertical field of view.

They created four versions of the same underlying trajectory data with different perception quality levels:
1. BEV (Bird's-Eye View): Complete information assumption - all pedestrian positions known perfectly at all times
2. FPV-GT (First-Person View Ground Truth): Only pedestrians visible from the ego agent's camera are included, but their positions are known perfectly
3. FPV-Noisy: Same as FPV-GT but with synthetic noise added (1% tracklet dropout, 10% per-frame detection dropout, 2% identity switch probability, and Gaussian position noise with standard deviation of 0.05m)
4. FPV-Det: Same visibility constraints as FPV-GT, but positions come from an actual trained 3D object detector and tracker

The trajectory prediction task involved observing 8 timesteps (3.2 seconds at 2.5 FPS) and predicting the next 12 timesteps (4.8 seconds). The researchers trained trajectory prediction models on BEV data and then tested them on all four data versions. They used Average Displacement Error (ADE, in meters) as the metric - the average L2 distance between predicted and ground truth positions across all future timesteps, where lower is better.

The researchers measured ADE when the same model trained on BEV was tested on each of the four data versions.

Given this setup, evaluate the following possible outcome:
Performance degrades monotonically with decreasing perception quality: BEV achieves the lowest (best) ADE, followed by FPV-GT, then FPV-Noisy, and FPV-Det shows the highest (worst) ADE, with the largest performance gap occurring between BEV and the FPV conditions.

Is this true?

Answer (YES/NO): NO